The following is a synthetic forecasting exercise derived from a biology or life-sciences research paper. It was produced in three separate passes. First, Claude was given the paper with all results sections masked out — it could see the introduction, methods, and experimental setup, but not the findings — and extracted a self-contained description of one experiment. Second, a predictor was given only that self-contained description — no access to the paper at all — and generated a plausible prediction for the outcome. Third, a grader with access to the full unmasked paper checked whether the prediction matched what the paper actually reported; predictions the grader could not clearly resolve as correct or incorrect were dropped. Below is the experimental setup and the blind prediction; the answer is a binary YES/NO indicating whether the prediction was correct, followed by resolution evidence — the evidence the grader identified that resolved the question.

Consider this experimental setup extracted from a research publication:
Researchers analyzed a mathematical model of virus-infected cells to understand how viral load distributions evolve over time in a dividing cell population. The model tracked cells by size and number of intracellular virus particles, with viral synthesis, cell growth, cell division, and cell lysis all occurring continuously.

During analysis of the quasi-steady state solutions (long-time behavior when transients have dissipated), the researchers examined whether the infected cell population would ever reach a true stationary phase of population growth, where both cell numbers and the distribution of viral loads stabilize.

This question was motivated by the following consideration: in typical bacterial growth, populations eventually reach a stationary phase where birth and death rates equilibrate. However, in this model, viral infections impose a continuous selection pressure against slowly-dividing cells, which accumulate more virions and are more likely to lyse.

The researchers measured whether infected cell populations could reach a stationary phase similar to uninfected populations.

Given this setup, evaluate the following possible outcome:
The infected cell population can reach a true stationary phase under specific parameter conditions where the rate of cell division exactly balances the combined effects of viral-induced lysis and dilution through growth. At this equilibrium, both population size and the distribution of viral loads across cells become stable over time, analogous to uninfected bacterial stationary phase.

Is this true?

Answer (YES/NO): YES